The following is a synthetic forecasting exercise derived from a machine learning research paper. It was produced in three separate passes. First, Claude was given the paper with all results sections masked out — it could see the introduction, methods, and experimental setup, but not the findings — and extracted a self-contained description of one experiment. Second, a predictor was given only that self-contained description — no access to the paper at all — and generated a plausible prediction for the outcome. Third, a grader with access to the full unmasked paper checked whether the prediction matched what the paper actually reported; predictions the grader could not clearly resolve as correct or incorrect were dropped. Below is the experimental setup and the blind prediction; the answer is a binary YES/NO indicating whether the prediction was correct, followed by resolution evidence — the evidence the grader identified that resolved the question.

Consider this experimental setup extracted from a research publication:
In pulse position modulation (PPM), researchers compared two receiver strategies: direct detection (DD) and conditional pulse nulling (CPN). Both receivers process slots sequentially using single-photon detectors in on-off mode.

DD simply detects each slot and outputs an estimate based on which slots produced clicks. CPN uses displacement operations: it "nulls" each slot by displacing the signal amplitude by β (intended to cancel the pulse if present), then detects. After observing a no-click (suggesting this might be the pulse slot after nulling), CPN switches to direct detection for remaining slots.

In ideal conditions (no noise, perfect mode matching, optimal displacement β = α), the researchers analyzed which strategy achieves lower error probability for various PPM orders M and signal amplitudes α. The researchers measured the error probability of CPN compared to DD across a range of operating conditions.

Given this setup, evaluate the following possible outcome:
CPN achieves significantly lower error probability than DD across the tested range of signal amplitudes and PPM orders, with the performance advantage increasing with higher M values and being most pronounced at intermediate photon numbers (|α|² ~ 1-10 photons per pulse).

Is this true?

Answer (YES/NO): NO